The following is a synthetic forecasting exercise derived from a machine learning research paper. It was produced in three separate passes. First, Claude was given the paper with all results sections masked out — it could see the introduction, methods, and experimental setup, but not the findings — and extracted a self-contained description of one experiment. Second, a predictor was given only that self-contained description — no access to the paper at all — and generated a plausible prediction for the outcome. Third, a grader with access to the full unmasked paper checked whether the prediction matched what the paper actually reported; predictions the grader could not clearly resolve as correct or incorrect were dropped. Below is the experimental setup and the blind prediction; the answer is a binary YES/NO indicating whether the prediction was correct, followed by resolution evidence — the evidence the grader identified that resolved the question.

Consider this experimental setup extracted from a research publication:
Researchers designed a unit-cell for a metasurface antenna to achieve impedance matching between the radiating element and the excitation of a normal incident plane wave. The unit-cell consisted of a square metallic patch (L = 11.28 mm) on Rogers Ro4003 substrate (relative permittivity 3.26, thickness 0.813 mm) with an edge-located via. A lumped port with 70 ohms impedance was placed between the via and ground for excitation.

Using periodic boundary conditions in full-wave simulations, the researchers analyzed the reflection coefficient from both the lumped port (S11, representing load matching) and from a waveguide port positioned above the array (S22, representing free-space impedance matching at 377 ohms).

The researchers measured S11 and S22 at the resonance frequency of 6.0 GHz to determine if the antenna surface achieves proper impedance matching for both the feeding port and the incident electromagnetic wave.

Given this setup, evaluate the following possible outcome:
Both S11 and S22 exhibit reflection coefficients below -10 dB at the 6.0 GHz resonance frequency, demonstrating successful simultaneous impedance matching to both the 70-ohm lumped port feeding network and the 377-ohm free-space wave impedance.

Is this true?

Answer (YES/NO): YES